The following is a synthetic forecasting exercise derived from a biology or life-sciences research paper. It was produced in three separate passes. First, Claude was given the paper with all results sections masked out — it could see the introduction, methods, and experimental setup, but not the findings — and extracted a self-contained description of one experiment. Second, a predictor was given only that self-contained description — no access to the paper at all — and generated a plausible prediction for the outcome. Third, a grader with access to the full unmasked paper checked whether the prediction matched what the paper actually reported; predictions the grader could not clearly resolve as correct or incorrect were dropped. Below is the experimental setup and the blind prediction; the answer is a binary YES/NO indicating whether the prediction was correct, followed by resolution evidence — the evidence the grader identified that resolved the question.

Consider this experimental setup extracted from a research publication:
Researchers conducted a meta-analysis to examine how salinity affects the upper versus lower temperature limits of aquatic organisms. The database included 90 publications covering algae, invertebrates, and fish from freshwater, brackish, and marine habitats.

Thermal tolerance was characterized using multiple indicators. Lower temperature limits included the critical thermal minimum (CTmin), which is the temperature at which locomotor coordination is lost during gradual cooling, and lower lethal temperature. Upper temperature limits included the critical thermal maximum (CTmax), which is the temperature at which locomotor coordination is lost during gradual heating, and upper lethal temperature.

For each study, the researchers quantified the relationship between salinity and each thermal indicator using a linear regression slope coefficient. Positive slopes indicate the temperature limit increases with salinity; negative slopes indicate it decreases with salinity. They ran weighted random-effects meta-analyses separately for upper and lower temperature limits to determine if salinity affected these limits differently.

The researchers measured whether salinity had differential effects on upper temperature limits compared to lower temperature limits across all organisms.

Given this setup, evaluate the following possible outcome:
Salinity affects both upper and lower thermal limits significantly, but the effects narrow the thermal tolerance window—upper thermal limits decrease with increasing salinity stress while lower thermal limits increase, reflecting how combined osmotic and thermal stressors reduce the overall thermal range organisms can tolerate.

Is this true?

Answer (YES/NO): NO